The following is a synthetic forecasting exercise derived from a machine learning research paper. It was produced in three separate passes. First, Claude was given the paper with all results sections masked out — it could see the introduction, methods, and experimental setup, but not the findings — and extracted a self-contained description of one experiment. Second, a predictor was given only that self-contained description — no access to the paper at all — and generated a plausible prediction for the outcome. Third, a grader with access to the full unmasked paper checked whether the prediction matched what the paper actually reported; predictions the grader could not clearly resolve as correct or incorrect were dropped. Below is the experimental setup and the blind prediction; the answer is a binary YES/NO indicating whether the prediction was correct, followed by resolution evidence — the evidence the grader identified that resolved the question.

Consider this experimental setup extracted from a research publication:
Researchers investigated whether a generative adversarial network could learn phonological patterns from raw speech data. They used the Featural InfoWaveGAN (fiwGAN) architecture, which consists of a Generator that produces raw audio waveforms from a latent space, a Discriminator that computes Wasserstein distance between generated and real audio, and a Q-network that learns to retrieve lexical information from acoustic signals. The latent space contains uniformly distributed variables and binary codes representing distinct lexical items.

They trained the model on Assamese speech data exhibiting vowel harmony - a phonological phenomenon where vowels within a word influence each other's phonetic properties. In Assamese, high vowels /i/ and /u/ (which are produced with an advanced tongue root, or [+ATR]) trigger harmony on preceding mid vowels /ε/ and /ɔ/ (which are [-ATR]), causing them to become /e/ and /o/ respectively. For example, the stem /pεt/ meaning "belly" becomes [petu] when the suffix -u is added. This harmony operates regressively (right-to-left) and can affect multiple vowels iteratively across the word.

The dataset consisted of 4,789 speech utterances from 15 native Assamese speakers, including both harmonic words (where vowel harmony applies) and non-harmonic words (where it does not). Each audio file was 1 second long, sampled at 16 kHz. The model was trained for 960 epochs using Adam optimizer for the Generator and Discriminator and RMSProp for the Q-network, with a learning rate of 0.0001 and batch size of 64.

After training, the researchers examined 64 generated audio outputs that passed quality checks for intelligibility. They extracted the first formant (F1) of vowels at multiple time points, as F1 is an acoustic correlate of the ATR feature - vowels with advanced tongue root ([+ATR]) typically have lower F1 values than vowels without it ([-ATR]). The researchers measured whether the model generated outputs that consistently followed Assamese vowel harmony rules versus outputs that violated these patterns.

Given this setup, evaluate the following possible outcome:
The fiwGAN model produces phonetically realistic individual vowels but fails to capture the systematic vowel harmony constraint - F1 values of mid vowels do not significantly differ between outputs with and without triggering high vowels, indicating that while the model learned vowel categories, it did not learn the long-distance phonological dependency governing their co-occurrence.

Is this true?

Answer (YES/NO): NO